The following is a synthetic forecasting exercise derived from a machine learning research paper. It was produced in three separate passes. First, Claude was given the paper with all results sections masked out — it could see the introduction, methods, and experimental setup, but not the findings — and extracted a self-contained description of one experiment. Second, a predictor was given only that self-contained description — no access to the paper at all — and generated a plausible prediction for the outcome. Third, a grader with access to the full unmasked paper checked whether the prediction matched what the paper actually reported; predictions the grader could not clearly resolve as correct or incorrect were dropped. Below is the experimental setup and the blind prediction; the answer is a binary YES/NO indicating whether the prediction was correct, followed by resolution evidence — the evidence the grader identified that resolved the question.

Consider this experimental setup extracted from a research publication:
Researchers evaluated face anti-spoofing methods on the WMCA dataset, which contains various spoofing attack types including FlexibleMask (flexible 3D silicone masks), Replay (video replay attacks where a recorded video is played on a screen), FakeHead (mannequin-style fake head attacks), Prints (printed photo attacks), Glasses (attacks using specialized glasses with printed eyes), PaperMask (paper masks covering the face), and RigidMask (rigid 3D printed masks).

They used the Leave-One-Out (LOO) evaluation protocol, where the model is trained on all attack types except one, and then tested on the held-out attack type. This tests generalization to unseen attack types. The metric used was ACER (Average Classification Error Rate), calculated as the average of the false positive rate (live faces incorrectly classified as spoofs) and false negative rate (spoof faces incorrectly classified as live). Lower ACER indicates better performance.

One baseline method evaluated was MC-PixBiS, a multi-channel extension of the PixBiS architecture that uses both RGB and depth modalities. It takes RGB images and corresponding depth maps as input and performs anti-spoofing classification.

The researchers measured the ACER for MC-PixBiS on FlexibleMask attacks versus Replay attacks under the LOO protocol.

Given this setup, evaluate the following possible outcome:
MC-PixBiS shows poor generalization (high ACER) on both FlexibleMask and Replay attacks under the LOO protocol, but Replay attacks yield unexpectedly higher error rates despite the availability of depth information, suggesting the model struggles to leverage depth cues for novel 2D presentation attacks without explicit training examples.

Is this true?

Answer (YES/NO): NO